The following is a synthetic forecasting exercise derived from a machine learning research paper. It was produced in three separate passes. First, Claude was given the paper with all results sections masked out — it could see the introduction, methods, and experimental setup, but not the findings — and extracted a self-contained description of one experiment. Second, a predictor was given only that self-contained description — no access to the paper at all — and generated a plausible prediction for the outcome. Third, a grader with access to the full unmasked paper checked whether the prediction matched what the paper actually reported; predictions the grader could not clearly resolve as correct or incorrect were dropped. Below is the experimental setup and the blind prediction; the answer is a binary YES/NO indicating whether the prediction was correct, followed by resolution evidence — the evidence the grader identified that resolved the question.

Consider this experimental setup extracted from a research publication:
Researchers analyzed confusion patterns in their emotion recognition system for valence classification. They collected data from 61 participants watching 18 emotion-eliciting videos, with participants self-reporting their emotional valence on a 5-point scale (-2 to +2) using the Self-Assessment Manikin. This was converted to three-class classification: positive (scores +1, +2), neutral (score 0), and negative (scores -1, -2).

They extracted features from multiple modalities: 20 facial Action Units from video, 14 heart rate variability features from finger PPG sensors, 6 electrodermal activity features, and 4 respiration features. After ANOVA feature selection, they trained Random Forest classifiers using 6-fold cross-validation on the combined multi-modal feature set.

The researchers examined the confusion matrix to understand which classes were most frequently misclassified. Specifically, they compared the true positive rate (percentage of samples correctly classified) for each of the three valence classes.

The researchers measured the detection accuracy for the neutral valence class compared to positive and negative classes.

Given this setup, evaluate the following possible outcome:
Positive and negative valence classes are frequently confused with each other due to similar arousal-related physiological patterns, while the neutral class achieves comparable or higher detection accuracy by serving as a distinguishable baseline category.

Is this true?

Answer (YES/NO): NO